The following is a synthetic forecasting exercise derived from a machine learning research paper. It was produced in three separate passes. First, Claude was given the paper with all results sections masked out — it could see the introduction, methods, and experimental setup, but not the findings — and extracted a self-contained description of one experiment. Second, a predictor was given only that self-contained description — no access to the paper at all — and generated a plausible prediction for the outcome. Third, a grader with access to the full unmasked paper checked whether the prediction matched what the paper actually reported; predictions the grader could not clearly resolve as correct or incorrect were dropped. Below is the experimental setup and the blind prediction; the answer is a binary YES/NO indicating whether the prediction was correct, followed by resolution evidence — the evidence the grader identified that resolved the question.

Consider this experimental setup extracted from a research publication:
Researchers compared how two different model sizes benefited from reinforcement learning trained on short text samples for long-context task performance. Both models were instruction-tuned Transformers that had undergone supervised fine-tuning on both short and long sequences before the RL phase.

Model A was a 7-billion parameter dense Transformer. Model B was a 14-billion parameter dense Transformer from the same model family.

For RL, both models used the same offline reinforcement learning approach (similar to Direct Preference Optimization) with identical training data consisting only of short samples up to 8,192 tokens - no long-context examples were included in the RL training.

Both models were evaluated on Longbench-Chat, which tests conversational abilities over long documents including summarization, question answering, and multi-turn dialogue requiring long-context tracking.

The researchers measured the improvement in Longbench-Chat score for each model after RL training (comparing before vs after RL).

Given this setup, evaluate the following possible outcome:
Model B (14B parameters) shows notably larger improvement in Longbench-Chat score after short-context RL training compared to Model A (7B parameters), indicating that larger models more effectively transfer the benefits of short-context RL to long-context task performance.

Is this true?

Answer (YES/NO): NO